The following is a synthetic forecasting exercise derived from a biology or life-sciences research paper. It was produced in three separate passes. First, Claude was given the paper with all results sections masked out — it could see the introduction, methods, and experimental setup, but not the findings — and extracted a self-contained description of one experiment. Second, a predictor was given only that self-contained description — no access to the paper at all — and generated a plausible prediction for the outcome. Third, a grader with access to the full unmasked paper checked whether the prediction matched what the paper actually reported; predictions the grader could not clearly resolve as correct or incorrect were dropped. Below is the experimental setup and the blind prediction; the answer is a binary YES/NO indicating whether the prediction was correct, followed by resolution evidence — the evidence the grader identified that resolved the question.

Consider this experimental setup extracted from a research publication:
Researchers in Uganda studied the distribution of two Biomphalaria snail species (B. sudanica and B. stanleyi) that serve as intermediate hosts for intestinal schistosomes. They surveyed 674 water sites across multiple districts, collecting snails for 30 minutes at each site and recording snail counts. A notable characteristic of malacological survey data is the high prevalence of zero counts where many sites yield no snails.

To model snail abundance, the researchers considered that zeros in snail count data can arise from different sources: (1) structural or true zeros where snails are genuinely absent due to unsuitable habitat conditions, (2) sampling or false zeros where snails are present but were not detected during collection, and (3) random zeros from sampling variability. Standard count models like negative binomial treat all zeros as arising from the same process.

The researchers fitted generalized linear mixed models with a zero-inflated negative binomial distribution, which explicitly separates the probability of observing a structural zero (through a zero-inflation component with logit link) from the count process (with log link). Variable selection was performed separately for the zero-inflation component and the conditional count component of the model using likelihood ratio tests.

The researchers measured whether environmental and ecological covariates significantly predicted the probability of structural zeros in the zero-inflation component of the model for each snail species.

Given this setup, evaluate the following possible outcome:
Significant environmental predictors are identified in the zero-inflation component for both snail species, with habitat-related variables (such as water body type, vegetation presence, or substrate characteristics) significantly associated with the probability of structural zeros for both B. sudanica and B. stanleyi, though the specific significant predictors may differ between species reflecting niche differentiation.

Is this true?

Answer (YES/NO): YES